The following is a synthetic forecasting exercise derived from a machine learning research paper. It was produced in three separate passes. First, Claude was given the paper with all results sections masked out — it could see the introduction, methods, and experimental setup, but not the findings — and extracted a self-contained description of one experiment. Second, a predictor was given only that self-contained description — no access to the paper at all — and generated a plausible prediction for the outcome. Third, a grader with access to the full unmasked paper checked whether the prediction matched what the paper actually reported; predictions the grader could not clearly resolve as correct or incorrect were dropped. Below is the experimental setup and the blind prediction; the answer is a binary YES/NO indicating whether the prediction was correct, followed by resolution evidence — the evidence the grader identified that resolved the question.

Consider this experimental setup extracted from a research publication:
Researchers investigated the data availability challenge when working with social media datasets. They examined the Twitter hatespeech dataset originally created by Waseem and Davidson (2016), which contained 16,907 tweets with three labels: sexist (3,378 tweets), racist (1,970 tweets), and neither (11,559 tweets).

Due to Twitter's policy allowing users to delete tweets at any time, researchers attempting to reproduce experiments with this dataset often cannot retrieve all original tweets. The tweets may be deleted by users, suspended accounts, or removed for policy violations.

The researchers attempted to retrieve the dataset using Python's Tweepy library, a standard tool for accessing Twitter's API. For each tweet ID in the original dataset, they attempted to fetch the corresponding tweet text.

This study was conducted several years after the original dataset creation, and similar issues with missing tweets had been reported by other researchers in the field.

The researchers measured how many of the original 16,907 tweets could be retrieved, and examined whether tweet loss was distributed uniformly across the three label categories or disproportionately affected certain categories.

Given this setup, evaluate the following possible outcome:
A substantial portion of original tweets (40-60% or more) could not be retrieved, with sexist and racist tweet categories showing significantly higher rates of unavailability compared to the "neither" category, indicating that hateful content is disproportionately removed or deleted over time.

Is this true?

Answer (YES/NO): NO